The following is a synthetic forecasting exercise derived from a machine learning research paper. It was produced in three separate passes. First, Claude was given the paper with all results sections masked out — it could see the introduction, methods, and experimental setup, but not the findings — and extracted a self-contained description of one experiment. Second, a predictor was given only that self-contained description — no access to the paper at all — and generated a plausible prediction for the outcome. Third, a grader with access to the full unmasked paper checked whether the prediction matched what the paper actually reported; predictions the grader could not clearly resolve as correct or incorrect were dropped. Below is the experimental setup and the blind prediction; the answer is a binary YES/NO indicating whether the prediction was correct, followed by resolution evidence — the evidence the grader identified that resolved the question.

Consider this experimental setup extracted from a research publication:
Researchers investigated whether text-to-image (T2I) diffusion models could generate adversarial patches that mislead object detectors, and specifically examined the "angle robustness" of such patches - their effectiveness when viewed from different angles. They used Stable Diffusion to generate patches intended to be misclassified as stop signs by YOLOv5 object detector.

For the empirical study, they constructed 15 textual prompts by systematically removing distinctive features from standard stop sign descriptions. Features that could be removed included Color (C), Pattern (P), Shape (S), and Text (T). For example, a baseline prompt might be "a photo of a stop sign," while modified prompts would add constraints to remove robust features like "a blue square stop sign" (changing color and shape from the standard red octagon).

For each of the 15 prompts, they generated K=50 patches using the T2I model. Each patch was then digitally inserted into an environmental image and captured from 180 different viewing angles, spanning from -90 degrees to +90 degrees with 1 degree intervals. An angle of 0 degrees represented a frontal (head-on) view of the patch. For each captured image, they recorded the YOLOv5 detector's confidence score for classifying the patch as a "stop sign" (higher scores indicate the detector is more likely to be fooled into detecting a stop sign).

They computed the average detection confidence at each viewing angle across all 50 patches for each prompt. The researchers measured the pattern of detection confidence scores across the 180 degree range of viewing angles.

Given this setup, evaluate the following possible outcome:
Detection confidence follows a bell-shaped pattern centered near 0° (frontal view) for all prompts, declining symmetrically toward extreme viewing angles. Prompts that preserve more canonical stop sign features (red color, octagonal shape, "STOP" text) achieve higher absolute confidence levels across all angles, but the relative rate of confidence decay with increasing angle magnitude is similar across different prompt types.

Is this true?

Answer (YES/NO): NO